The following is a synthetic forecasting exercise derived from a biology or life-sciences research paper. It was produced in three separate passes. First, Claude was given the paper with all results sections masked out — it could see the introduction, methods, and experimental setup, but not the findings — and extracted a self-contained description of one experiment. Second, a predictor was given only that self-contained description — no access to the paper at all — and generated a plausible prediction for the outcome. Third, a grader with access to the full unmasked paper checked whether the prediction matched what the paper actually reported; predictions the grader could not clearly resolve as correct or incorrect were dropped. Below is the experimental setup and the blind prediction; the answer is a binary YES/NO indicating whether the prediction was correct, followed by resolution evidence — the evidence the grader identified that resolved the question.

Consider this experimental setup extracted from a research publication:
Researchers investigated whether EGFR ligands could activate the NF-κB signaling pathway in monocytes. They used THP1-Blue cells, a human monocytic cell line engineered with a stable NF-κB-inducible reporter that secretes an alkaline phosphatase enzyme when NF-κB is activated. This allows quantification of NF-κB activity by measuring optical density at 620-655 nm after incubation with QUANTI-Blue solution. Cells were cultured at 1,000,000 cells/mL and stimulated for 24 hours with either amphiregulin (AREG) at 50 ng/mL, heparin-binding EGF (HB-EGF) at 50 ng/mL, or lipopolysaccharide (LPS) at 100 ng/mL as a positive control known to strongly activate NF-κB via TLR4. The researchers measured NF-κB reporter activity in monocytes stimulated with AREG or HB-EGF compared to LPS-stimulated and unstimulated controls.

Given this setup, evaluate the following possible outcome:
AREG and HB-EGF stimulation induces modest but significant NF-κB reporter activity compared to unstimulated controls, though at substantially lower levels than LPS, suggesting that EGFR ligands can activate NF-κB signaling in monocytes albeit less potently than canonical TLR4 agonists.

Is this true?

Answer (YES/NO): NO